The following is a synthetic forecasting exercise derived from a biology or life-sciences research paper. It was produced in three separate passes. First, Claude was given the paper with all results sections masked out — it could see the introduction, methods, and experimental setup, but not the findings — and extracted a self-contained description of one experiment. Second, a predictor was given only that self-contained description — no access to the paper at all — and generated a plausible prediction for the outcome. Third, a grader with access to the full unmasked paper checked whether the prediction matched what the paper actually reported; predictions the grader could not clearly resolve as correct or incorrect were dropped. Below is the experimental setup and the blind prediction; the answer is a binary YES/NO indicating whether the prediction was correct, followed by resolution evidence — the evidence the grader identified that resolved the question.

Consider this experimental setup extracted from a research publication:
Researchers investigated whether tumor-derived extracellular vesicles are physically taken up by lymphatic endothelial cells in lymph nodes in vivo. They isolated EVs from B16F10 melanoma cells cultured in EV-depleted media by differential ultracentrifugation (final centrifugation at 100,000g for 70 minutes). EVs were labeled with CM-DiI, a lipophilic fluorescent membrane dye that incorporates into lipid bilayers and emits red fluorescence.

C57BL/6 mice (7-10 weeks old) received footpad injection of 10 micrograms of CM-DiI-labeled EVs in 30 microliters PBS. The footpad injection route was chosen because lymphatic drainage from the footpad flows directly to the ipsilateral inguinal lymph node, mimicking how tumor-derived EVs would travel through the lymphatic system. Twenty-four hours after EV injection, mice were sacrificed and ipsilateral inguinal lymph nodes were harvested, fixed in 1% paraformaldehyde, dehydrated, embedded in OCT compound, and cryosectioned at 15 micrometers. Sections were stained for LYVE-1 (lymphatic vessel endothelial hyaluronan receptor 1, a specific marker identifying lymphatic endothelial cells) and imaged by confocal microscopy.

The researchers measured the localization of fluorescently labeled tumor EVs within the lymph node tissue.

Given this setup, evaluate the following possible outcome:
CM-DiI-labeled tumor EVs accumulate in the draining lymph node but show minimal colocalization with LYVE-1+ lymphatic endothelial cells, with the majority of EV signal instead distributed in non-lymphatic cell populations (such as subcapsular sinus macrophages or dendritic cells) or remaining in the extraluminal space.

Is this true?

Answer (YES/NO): NO